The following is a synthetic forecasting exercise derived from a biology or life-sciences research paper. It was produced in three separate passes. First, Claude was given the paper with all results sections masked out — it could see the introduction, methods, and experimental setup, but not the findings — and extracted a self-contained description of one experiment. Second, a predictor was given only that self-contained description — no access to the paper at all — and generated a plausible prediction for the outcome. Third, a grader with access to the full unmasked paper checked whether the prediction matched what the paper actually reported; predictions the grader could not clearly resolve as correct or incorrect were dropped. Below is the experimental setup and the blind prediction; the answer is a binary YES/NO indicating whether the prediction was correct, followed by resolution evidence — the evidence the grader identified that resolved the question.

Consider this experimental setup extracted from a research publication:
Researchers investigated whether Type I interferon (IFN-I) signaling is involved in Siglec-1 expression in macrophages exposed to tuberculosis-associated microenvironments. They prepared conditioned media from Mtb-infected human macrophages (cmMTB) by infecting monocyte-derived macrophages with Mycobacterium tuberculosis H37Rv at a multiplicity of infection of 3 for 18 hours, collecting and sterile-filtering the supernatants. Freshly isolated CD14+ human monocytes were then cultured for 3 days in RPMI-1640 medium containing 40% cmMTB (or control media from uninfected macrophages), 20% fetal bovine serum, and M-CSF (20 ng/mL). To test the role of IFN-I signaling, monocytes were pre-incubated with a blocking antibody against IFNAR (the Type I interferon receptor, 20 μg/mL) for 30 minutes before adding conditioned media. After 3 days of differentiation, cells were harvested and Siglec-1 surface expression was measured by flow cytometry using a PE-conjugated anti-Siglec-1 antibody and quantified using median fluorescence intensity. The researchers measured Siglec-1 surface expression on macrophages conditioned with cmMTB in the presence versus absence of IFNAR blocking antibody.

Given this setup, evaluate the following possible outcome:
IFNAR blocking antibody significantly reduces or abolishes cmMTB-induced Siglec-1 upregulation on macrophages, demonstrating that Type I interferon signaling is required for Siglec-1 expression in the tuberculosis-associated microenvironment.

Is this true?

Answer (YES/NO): YES